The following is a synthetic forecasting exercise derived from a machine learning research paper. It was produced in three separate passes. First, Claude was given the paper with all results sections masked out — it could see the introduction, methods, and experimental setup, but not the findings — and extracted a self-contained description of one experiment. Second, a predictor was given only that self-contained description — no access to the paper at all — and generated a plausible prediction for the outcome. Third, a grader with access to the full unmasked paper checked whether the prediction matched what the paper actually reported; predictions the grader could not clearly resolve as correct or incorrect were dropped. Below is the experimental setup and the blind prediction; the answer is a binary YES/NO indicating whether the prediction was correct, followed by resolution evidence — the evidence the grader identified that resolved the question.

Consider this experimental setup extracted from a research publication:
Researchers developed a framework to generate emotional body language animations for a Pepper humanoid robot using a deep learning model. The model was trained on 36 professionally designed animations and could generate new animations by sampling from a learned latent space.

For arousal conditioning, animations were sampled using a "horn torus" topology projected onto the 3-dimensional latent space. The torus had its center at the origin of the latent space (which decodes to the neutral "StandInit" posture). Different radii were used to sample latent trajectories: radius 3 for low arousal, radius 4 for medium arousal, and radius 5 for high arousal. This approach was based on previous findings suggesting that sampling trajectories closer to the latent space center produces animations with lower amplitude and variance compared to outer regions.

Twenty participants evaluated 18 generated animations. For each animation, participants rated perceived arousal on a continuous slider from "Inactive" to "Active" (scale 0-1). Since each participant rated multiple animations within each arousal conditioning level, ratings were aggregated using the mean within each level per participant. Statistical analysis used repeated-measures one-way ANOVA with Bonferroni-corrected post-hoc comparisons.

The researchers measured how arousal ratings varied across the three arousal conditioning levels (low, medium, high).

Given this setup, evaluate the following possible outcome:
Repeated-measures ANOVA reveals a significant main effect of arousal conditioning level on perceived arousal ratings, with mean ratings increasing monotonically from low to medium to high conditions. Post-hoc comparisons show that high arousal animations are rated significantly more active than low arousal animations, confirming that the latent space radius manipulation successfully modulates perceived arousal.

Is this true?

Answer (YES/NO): YES